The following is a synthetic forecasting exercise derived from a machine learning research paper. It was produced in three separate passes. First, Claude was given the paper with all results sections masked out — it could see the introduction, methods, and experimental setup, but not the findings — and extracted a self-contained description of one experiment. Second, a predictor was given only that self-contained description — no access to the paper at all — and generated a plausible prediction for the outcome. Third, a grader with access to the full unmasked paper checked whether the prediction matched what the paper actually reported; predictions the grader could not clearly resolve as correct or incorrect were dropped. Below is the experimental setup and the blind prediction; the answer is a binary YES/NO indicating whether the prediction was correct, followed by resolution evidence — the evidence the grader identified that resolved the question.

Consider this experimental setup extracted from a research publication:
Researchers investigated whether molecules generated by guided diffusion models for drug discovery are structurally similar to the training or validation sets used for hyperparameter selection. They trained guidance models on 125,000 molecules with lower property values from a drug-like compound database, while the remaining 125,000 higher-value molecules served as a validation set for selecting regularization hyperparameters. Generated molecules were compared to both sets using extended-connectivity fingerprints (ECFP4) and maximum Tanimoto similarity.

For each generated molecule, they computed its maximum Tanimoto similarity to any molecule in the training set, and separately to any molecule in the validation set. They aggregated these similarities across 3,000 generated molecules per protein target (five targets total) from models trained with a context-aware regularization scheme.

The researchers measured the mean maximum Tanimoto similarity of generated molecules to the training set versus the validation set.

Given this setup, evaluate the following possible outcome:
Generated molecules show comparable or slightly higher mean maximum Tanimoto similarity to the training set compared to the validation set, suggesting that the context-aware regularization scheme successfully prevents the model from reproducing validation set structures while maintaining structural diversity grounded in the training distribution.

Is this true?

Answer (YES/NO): NO